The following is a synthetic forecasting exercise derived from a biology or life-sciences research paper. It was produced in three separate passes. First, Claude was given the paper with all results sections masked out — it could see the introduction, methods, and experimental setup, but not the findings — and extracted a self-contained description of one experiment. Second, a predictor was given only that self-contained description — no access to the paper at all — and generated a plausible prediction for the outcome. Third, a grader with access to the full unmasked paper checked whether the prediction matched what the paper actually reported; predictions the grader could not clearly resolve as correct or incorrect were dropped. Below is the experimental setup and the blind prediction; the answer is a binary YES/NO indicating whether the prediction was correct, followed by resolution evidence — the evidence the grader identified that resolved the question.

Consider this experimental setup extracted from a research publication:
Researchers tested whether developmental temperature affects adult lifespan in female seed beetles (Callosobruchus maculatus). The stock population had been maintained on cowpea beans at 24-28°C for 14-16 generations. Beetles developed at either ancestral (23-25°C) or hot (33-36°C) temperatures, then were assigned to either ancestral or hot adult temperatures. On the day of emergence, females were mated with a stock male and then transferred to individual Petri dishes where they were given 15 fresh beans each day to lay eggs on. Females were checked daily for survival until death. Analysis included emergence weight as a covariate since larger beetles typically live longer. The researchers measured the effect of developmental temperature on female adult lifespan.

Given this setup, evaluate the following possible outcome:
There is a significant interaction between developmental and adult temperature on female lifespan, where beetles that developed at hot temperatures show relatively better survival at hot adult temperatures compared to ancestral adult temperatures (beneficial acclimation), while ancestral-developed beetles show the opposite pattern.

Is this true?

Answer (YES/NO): NO